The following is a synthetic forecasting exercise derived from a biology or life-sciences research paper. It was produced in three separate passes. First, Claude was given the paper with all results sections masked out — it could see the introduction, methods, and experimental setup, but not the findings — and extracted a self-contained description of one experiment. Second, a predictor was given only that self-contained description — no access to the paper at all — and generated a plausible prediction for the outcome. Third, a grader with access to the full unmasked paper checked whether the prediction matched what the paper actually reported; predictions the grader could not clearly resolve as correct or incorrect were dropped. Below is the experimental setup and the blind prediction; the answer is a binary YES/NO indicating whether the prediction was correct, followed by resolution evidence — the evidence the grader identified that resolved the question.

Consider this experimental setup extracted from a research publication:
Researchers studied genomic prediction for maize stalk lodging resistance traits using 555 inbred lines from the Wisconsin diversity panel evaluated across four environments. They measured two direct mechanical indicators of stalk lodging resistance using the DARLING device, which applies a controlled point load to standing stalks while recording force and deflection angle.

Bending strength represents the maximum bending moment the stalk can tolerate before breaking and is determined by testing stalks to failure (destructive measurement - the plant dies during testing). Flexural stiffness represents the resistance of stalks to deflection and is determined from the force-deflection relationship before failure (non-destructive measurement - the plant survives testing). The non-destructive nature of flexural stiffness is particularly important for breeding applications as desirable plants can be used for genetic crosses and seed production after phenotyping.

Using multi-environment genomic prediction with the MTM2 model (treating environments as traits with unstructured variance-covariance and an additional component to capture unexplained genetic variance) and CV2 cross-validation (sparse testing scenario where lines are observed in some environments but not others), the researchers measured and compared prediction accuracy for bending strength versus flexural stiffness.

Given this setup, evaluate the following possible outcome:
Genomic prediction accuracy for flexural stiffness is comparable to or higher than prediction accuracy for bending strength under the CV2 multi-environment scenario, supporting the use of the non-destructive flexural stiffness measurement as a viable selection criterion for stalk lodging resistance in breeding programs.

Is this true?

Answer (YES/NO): YES